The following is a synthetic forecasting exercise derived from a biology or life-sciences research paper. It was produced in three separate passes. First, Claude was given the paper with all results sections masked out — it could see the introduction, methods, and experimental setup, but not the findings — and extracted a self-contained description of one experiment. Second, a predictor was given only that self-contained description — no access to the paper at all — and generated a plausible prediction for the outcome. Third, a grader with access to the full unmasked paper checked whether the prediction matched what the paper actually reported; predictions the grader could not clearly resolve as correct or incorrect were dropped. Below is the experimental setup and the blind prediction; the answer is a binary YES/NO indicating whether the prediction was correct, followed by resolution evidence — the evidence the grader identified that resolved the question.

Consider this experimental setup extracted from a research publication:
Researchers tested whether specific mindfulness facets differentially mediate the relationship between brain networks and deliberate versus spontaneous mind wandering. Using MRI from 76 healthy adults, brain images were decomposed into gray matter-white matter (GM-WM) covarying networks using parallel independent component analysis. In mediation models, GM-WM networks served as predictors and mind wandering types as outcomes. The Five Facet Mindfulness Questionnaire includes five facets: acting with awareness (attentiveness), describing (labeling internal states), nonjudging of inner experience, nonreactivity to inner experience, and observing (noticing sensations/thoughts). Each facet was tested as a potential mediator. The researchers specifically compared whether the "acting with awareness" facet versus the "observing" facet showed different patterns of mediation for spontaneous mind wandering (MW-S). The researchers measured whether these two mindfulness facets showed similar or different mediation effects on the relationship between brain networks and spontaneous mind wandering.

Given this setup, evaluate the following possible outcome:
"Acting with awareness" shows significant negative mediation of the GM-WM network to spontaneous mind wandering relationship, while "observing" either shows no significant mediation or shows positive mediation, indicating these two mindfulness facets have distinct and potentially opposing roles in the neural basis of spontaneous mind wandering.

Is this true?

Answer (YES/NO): YES